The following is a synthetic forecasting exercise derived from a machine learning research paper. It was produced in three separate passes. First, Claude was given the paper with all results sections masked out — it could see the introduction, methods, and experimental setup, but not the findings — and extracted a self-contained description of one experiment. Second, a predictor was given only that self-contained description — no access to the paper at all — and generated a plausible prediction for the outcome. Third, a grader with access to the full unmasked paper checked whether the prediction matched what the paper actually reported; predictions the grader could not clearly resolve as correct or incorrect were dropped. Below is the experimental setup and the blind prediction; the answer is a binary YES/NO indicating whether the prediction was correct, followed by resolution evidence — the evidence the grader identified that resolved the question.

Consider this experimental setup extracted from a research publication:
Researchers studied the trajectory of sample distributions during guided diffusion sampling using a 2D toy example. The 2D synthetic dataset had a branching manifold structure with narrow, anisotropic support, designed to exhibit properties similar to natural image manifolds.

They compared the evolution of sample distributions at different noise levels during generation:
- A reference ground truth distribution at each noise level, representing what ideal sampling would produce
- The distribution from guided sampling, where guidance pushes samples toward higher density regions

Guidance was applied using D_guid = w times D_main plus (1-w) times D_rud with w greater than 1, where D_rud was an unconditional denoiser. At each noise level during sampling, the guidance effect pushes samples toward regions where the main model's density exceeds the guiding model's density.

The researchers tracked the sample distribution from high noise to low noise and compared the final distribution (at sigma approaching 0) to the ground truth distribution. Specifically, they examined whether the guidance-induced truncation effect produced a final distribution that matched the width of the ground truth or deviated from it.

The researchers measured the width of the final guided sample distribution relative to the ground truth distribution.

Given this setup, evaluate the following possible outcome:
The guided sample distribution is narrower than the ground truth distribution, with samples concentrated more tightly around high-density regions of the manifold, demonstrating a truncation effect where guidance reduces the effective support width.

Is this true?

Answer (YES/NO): YES